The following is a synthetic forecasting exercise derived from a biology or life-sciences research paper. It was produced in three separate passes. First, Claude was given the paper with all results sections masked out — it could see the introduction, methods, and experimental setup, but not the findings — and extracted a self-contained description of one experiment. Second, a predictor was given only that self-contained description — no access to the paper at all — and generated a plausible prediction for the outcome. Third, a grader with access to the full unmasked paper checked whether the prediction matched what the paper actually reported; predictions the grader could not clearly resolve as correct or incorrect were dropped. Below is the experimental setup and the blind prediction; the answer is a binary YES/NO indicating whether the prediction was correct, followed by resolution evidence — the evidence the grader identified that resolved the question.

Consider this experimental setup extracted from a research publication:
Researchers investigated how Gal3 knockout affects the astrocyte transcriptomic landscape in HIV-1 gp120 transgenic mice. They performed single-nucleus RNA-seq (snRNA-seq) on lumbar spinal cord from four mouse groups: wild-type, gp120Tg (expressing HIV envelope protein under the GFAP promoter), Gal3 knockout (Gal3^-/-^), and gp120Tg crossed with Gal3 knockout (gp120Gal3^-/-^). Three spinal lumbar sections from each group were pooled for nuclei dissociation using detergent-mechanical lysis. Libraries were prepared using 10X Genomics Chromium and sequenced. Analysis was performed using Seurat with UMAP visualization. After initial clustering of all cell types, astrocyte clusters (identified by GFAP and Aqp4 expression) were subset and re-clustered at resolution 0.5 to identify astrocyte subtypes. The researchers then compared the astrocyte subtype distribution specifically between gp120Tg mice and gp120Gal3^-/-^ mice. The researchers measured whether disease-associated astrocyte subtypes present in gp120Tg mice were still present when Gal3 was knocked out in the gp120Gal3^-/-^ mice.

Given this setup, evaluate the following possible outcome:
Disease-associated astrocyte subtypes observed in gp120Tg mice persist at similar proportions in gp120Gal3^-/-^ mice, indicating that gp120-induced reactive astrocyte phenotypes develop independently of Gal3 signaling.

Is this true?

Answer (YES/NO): NO